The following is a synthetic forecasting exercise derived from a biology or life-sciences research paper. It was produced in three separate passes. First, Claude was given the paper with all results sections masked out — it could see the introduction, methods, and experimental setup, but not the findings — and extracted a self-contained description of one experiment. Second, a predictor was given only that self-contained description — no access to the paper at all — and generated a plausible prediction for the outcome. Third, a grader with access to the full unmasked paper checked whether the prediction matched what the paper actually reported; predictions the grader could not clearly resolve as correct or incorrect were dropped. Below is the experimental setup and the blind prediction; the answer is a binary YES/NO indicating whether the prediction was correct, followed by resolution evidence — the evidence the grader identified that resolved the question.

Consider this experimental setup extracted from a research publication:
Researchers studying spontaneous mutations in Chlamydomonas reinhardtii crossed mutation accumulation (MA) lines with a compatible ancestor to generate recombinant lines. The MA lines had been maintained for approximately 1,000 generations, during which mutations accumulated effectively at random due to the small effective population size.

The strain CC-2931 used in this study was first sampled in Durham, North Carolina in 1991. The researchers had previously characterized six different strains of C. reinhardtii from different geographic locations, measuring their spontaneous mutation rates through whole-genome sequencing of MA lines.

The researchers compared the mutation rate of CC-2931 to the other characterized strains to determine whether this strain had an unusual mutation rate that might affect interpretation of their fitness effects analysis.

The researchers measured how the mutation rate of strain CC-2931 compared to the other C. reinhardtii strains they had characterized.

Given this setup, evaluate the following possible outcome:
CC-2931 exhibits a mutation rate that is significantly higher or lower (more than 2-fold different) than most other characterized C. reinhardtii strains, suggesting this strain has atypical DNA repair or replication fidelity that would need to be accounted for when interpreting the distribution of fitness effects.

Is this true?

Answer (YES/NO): NO